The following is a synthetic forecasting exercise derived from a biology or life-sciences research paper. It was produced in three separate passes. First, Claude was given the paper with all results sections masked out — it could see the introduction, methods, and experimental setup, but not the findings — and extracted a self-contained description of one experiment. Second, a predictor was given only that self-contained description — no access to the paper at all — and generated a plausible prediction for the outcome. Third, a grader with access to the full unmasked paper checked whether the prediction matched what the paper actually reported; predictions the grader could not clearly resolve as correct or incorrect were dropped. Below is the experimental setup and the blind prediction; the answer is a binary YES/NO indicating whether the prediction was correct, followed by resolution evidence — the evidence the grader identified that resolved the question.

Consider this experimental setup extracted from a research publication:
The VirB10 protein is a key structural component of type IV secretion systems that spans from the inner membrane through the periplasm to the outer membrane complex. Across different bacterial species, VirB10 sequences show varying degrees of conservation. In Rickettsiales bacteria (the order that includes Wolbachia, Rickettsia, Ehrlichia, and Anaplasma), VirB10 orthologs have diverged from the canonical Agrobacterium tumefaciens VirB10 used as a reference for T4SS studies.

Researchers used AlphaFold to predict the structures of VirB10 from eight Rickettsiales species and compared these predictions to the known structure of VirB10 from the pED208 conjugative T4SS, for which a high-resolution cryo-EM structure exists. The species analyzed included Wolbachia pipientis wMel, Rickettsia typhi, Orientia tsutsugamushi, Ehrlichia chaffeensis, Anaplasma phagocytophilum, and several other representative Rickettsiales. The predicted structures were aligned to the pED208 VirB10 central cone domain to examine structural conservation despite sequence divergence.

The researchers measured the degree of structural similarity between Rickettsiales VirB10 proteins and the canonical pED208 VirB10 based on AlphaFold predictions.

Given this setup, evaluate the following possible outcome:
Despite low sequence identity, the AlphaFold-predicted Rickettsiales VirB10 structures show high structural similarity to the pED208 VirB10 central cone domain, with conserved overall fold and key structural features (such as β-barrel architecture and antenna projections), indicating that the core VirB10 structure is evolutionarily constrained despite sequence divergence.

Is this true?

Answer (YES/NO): NO